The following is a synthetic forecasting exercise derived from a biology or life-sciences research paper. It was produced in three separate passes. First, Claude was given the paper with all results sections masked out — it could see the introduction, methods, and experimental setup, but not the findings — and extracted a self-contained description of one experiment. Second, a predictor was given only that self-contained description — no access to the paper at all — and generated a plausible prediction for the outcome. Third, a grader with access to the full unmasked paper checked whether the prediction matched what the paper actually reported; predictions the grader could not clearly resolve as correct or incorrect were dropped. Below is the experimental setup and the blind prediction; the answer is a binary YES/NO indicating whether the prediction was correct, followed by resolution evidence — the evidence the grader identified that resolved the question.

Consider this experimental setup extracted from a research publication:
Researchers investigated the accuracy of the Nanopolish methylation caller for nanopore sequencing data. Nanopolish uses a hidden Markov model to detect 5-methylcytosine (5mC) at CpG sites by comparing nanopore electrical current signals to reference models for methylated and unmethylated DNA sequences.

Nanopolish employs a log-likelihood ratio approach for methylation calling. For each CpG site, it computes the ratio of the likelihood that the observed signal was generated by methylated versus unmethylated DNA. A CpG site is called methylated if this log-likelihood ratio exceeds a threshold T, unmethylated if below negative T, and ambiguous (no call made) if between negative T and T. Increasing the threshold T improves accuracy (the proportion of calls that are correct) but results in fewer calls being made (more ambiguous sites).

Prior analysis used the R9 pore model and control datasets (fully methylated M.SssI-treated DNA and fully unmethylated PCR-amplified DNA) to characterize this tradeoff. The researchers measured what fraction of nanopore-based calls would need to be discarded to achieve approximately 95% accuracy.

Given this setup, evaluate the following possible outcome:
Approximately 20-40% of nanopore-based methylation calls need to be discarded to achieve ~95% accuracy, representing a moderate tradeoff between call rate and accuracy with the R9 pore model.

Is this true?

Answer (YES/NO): YES